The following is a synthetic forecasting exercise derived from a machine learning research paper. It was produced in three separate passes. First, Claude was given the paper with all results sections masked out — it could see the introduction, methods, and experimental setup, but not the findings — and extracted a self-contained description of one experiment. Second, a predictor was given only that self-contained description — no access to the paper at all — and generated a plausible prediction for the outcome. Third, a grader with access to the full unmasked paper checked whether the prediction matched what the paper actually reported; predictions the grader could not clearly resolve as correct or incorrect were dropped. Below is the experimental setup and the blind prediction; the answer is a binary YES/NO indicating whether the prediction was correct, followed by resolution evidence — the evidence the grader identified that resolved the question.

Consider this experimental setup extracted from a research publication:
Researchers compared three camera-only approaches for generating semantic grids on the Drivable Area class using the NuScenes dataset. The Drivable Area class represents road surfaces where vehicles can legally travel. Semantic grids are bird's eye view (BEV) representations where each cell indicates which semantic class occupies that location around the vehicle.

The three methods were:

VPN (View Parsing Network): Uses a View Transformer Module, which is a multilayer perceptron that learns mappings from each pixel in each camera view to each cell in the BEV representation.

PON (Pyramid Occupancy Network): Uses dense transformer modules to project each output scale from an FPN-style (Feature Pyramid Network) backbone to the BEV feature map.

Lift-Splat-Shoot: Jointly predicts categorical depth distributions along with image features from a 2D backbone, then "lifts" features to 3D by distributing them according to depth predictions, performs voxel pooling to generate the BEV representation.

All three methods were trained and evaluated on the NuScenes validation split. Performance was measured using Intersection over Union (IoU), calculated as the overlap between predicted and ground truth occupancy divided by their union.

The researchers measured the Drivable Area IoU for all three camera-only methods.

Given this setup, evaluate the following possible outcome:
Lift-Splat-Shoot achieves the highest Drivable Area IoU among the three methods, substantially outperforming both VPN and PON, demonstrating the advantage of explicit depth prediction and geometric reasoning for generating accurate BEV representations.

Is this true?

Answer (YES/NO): YES